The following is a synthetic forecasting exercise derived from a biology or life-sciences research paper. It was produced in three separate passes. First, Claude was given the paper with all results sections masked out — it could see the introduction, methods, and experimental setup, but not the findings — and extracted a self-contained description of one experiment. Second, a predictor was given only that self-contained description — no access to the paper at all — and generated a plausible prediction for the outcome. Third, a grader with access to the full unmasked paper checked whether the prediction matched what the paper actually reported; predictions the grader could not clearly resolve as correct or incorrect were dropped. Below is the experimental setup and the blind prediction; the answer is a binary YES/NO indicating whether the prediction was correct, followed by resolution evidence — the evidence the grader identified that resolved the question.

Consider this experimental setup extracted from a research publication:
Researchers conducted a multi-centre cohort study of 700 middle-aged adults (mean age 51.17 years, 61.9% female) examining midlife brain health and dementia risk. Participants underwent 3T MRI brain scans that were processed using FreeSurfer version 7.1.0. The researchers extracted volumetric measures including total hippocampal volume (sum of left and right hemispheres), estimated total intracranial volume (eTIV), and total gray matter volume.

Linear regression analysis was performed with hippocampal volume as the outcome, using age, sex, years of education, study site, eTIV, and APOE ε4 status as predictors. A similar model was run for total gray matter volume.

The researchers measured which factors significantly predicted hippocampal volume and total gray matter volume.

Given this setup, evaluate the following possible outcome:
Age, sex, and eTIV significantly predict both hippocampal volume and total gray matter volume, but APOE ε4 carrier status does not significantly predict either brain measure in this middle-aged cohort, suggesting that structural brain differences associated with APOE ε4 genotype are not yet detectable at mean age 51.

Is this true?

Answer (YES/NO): NO